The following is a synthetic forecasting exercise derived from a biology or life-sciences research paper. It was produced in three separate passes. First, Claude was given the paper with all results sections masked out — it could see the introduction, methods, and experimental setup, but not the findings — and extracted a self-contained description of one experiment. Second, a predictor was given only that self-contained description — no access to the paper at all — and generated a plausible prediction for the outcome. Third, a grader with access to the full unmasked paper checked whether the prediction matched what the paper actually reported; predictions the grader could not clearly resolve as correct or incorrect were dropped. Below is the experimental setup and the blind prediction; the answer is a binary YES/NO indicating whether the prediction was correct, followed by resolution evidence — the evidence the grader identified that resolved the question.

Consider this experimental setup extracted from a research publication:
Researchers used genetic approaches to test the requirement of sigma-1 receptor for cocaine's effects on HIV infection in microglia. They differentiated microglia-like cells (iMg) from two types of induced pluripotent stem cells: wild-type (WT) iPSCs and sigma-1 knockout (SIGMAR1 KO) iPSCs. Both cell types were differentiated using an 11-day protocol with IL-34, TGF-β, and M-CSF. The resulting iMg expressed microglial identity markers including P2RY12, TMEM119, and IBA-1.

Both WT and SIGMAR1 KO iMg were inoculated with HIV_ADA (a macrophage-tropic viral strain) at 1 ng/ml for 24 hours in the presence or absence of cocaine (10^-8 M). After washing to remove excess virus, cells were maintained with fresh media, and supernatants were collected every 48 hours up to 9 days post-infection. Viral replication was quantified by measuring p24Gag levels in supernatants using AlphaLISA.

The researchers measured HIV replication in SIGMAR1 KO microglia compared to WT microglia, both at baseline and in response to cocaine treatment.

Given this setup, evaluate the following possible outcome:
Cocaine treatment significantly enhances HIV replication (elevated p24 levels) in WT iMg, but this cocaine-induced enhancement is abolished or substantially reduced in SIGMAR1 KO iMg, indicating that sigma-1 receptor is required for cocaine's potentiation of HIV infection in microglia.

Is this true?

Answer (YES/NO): YES